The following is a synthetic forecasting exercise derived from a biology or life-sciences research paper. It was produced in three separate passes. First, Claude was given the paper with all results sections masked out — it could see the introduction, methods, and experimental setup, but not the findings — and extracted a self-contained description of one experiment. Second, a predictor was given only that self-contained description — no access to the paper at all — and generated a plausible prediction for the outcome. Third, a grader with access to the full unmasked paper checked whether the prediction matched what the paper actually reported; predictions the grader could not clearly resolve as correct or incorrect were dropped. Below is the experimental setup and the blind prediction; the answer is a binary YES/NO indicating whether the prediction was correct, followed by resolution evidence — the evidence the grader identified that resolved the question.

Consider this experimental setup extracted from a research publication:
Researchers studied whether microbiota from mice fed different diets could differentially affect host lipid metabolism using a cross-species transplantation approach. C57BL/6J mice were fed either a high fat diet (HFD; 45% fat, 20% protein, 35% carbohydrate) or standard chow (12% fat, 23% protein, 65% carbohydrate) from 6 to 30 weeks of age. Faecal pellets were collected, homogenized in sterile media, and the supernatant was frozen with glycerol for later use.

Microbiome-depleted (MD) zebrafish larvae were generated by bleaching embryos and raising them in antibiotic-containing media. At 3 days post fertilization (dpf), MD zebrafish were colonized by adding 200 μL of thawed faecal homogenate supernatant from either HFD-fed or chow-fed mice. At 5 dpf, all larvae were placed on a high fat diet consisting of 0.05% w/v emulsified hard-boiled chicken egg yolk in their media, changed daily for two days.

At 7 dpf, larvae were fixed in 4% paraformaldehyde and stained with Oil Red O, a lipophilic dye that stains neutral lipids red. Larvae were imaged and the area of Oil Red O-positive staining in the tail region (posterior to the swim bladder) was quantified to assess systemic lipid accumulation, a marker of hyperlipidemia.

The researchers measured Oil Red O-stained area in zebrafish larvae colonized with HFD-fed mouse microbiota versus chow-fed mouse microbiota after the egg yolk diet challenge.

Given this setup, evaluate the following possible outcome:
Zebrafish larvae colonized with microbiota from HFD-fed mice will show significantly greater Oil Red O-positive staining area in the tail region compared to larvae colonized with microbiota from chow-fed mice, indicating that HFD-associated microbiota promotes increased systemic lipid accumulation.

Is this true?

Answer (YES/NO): YES